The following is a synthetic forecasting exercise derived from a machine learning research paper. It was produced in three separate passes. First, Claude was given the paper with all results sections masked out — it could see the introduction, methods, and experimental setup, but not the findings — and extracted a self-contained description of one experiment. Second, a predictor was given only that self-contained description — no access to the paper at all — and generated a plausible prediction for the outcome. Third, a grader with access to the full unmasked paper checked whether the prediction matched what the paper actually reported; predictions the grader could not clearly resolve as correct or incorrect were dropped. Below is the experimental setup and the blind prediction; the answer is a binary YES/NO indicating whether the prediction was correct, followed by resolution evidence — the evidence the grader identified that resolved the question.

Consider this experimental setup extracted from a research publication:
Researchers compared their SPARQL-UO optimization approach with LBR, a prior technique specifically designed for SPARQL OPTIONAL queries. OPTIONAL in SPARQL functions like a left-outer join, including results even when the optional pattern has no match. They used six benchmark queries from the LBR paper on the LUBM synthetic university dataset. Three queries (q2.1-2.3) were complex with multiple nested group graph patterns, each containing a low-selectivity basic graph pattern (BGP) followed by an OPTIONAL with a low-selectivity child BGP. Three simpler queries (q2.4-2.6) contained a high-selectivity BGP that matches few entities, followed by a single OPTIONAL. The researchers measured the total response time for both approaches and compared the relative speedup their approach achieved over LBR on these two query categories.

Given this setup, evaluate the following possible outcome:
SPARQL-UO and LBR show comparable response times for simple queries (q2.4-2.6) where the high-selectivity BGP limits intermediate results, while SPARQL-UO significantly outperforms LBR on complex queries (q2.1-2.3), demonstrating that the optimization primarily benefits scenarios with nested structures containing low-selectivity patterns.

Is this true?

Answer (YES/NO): NO